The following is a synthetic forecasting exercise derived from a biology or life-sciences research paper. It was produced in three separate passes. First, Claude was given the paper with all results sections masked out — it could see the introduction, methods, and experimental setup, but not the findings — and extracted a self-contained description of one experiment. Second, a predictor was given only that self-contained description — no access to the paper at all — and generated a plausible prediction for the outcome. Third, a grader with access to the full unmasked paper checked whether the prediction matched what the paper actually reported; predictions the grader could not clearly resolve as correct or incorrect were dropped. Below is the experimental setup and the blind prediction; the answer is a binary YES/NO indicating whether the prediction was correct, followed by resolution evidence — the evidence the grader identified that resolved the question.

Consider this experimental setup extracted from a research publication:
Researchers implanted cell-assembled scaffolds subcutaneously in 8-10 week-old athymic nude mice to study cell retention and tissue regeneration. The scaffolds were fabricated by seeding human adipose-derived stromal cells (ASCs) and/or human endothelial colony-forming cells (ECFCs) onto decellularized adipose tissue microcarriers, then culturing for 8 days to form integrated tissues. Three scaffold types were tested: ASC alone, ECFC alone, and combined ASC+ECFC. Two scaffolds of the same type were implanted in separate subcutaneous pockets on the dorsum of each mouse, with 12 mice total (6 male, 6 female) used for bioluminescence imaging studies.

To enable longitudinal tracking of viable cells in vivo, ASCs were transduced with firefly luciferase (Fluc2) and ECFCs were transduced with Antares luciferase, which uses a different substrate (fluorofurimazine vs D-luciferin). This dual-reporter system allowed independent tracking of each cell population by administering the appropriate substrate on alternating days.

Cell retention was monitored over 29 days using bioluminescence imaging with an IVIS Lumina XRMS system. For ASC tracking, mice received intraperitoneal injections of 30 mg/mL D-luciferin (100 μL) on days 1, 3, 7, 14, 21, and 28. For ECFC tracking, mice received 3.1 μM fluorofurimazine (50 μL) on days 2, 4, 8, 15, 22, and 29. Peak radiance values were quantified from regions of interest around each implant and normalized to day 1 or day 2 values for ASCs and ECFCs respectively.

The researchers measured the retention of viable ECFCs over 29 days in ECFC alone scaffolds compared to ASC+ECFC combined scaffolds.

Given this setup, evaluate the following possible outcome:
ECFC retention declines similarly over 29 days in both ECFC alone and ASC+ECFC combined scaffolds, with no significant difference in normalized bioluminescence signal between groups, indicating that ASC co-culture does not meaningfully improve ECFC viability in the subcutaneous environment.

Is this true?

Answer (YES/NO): NO